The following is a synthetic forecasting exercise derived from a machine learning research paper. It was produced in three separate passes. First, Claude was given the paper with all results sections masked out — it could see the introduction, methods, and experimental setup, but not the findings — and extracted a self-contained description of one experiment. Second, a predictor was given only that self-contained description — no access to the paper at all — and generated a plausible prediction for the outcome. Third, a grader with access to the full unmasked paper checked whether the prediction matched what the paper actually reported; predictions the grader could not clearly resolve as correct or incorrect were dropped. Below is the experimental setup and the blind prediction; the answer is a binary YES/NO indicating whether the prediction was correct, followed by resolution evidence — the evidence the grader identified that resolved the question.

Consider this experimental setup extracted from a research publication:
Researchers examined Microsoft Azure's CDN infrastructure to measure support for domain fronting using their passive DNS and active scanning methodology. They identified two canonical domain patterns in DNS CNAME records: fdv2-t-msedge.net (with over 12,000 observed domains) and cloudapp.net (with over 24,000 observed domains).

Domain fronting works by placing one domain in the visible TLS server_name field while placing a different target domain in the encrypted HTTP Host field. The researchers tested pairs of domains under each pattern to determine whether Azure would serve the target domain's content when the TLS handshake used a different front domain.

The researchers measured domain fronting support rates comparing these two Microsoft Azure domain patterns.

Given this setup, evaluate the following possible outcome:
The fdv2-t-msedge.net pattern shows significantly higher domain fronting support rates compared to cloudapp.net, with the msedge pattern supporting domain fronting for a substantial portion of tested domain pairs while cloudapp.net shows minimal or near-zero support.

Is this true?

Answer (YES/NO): YES